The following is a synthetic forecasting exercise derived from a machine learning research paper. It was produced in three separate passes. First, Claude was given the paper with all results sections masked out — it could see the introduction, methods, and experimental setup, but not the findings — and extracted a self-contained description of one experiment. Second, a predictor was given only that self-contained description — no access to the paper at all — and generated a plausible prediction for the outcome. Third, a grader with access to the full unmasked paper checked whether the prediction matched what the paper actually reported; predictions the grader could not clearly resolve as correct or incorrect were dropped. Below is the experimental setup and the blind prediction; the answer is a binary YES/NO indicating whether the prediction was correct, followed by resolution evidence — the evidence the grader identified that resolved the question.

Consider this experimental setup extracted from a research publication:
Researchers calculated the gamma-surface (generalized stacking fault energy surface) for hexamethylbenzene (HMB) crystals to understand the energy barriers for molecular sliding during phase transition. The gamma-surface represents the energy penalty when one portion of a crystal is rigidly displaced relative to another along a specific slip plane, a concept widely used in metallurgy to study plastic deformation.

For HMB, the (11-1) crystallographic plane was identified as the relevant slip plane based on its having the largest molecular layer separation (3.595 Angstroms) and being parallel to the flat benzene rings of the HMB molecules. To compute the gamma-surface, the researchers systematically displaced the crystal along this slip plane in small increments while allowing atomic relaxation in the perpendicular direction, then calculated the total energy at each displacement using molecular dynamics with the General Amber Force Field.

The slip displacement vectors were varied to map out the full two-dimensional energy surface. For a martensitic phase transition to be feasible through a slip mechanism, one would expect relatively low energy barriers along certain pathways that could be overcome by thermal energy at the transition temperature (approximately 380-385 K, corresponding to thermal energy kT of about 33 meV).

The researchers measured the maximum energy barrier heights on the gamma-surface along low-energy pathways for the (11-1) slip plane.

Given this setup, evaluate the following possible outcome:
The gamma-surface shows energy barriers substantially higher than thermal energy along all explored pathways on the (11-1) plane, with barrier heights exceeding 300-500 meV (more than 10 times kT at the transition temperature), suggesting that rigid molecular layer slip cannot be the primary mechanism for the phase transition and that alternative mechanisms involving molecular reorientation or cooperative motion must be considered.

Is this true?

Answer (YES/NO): NO